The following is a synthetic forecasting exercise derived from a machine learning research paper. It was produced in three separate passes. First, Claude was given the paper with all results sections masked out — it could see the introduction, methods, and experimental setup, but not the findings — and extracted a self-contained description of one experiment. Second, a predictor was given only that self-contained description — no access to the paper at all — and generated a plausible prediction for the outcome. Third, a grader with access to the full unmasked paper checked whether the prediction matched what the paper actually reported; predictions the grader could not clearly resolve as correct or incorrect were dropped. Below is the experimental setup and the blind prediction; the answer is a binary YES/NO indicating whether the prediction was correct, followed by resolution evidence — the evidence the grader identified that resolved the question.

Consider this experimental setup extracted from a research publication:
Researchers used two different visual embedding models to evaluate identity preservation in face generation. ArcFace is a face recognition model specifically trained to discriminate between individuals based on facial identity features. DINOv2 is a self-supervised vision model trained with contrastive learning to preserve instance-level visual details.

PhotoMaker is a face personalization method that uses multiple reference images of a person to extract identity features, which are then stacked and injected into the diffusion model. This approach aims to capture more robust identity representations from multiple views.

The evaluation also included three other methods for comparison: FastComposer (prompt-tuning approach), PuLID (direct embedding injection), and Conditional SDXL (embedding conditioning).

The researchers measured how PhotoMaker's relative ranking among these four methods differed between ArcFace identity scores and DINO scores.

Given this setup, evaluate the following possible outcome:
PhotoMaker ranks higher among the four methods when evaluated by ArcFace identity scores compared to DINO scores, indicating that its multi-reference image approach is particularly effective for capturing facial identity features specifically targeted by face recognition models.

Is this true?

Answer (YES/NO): NO